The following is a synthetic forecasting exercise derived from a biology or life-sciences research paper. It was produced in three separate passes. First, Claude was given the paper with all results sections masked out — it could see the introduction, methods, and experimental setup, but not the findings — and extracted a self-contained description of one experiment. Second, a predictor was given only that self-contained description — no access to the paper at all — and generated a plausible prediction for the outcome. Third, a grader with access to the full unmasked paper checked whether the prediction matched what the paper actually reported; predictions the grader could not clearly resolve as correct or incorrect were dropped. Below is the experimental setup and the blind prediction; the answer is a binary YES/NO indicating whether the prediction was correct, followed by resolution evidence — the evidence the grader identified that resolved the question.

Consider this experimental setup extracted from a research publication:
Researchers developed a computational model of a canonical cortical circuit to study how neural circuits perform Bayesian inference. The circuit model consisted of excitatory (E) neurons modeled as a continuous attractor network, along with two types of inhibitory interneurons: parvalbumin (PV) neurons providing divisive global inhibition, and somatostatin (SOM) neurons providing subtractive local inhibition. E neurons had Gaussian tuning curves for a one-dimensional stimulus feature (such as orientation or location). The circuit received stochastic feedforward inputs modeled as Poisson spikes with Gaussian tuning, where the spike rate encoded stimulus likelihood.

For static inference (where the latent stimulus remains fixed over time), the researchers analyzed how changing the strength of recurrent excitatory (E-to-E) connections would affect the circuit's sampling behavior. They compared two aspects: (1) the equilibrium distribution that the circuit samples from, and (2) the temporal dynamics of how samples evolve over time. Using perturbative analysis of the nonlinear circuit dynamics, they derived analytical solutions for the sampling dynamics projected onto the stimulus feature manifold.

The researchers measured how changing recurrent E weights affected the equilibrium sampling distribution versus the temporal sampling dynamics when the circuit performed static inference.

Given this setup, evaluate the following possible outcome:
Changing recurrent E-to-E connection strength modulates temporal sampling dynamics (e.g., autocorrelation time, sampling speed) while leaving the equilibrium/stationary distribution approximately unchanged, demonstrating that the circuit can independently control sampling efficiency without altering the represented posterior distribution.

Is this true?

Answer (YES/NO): YES